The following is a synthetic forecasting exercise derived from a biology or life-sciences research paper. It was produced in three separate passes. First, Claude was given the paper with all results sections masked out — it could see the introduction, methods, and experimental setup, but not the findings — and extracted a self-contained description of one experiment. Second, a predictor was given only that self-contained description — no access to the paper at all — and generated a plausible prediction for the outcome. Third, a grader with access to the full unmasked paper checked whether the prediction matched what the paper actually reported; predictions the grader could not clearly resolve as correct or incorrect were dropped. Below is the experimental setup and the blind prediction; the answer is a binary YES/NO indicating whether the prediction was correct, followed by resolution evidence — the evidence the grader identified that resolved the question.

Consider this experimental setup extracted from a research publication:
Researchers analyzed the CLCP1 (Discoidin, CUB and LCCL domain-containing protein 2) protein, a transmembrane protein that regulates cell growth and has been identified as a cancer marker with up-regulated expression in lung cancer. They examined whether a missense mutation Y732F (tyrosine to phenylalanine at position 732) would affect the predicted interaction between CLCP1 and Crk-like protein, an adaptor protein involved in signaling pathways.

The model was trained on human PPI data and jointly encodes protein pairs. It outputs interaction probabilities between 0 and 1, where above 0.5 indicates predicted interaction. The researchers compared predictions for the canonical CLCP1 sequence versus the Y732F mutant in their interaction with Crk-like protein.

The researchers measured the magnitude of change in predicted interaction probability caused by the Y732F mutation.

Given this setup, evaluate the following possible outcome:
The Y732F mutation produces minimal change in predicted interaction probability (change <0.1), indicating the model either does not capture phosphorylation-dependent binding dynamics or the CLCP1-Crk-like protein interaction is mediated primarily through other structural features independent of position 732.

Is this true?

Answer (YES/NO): NO